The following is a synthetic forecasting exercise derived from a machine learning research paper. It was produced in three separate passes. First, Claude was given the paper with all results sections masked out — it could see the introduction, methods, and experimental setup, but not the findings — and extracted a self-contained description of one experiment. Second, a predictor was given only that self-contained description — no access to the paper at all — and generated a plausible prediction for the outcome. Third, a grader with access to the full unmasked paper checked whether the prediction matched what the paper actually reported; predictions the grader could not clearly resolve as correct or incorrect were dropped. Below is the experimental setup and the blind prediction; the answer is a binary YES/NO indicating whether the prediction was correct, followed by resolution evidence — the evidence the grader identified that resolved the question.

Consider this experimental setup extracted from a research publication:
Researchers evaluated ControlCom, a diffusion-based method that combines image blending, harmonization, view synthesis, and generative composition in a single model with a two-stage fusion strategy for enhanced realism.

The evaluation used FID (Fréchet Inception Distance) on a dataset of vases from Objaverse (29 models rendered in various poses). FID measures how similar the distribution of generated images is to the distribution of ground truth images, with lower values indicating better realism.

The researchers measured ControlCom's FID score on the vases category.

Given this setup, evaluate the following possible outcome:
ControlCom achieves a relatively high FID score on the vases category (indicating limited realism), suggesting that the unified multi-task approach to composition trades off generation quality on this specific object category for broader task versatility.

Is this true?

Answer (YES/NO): YES